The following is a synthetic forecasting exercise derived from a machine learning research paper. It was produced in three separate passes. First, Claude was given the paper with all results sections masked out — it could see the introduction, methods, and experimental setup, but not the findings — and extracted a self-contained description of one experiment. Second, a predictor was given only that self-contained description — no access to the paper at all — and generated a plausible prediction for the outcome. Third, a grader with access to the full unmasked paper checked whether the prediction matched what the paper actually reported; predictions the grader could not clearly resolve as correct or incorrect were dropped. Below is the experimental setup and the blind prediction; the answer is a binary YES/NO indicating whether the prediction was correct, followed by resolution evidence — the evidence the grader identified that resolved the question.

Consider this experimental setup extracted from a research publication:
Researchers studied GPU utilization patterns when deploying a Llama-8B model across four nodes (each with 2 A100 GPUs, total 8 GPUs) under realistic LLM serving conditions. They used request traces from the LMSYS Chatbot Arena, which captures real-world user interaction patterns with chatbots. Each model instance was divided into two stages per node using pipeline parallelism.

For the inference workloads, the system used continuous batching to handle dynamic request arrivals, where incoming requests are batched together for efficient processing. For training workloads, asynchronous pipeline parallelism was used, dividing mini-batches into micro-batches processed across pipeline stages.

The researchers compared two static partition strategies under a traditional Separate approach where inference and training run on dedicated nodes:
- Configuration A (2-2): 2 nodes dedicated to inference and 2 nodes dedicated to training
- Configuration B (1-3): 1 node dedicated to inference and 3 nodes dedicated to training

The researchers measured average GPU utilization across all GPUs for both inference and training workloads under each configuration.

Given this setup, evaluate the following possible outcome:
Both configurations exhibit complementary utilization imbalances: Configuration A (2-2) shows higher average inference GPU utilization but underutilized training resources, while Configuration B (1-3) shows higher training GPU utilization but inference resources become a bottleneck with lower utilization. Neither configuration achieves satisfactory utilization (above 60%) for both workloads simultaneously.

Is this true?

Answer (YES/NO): NO